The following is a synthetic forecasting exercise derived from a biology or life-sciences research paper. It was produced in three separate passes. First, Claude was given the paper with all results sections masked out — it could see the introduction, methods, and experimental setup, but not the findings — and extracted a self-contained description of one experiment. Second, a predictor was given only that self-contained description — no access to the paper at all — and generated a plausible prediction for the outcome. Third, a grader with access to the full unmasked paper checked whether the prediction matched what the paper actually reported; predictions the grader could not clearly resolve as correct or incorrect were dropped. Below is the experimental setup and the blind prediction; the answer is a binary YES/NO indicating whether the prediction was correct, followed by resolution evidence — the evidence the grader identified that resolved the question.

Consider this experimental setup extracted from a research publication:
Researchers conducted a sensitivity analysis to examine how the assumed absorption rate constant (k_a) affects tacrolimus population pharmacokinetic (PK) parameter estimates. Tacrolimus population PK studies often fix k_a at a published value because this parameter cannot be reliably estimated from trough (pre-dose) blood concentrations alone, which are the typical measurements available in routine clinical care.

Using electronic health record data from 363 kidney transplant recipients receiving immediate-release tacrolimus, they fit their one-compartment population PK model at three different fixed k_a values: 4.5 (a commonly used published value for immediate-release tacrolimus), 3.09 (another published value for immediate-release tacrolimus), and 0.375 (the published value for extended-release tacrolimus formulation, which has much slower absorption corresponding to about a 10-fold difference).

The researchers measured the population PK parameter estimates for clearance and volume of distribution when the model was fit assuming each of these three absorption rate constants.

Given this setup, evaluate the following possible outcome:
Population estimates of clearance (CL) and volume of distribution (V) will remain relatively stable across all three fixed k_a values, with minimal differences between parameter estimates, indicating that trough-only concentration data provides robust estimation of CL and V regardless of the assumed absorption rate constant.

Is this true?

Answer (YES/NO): YES